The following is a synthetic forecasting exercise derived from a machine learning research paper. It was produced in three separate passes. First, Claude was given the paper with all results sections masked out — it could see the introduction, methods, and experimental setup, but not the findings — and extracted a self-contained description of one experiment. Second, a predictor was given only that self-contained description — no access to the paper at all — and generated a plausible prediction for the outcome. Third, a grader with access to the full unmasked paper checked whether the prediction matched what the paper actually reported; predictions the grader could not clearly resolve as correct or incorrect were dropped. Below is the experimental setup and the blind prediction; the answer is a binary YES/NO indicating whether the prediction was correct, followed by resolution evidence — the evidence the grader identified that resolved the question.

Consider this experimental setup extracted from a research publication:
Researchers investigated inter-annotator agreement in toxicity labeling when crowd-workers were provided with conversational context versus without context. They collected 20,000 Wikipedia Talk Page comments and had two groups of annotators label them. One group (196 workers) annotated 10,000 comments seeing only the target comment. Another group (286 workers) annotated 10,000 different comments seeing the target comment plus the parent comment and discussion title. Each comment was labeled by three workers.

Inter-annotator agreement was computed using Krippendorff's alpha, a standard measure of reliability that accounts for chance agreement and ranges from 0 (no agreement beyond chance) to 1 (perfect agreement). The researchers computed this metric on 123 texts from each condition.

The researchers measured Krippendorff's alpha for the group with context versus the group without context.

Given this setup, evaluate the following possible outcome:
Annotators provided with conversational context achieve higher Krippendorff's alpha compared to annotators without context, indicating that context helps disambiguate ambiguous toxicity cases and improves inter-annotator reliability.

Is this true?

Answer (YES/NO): NO